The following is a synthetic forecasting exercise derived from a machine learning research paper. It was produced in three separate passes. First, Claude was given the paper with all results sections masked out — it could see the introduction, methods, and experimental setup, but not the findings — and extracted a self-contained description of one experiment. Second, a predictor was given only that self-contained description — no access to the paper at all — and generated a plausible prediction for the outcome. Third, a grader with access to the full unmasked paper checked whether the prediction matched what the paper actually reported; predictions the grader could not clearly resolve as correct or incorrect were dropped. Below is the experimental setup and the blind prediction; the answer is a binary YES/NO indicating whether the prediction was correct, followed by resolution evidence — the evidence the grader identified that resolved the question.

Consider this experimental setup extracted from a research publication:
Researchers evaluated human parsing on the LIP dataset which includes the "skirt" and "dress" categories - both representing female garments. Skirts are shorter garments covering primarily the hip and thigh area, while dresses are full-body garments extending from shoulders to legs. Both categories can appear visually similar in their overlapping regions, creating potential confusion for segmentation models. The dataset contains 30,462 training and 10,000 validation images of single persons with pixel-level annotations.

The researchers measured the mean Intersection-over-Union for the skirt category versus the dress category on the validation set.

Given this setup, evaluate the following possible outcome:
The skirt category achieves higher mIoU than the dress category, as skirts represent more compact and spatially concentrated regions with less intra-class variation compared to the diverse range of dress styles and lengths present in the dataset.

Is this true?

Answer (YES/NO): NO